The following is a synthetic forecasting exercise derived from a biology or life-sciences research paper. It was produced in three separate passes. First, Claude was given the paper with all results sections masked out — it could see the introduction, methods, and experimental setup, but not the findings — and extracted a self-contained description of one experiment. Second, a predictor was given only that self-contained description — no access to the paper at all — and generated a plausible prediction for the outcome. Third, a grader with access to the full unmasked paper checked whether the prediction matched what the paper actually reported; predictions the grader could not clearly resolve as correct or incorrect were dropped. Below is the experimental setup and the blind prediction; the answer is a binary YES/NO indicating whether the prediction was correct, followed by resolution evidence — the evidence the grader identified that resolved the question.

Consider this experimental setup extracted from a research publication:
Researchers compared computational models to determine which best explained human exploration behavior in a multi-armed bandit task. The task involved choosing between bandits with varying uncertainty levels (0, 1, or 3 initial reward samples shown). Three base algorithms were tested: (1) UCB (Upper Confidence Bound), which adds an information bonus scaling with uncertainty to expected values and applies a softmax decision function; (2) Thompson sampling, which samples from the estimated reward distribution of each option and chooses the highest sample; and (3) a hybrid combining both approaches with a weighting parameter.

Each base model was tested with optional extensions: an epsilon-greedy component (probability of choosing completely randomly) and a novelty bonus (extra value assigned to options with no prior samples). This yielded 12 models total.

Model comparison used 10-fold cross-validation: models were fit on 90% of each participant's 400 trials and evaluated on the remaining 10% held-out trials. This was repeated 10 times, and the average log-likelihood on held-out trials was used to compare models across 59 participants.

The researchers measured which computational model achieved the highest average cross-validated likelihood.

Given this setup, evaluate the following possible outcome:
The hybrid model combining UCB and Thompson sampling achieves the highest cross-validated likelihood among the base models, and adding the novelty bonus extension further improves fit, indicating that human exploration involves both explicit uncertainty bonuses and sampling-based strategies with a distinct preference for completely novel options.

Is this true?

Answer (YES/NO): NO